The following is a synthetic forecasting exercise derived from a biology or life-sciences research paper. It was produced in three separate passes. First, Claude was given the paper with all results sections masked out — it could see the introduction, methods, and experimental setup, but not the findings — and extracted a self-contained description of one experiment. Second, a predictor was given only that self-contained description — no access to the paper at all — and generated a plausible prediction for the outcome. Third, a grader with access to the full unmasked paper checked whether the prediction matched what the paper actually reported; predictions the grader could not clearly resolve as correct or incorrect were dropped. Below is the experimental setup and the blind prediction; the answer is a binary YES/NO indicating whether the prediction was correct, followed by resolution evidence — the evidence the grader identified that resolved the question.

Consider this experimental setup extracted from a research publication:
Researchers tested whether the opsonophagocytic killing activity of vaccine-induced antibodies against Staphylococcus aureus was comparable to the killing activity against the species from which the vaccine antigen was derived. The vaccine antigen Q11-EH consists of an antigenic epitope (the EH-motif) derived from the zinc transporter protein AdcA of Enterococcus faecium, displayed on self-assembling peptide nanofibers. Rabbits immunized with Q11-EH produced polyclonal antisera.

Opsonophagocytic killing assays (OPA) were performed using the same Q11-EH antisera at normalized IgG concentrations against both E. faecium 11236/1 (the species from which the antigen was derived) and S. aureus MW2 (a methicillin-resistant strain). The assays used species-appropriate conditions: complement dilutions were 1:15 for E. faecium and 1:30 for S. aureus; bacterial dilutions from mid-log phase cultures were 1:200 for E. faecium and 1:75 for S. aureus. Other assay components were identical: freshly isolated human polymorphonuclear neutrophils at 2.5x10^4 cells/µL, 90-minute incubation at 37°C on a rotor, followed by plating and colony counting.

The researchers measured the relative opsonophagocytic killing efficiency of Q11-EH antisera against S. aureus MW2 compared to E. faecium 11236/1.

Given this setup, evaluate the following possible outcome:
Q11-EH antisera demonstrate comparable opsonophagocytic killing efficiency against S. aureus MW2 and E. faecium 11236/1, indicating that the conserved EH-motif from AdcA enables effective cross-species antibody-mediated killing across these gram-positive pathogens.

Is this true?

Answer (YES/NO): YES